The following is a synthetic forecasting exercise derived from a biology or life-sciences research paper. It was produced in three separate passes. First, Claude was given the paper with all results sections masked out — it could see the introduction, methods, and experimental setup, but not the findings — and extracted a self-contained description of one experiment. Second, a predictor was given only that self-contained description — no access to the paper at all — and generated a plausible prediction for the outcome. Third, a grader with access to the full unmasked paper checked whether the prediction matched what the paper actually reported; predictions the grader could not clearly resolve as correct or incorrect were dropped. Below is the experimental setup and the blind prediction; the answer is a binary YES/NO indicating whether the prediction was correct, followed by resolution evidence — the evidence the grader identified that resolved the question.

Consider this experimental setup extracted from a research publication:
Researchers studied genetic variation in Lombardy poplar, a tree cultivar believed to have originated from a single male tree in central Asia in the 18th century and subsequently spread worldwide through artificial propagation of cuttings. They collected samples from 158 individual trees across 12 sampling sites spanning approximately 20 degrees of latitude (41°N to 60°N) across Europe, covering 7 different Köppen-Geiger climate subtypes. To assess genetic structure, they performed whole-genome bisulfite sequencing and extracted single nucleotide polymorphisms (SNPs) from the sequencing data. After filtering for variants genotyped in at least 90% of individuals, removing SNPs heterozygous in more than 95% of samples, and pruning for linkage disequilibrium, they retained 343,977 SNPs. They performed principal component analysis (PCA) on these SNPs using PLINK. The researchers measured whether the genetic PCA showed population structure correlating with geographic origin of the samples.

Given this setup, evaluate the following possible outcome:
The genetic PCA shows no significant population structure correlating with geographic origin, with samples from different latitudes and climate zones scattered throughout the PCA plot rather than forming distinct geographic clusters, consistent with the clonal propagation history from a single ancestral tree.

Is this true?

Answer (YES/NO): YES